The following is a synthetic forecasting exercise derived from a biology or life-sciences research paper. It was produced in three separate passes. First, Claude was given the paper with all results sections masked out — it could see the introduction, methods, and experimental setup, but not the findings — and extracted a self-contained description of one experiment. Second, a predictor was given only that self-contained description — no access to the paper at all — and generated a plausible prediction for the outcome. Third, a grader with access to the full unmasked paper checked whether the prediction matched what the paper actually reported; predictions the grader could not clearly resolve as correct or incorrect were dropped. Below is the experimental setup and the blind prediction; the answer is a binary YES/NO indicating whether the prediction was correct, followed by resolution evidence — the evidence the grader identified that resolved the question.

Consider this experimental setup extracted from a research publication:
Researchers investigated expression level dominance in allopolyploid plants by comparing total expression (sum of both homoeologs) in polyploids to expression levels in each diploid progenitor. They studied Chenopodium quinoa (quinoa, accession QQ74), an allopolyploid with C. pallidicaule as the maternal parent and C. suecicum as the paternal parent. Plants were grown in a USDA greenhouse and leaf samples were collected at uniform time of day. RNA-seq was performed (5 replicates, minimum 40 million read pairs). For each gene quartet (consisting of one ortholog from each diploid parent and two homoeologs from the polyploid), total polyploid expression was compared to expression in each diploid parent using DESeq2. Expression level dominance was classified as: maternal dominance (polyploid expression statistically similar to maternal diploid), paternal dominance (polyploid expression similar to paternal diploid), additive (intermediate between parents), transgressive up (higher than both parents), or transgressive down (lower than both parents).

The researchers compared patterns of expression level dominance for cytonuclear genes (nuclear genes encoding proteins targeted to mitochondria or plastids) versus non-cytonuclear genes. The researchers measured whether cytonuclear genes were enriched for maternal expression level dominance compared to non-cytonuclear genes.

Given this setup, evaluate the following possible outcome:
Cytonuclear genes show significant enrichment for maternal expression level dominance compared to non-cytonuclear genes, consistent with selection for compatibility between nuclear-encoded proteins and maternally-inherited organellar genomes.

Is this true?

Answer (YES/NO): YES